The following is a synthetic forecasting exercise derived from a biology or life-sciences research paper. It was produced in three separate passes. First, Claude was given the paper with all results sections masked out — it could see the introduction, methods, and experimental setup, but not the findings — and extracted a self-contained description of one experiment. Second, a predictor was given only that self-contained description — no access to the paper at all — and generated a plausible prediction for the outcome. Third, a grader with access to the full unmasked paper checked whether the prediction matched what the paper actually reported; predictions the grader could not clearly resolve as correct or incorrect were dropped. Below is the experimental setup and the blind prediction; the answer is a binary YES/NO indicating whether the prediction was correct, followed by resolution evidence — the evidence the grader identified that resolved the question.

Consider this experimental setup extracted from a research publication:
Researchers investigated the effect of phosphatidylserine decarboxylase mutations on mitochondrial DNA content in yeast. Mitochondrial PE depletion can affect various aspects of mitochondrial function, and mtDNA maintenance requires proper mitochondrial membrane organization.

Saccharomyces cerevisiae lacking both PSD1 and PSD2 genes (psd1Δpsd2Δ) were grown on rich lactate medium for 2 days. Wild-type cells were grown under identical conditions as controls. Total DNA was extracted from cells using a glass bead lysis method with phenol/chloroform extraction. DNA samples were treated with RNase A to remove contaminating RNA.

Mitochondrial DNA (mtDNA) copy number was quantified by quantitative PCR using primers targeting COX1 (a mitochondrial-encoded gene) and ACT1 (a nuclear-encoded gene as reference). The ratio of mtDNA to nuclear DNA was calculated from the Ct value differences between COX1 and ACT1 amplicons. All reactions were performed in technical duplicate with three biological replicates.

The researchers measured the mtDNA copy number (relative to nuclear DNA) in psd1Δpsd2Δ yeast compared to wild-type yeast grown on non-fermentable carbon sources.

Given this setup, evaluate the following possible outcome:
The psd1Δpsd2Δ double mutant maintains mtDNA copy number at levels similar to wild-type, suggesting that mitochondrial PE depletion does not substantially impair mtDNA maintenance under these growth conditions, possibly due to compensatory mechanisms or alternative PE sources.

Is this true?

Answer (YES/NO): YES